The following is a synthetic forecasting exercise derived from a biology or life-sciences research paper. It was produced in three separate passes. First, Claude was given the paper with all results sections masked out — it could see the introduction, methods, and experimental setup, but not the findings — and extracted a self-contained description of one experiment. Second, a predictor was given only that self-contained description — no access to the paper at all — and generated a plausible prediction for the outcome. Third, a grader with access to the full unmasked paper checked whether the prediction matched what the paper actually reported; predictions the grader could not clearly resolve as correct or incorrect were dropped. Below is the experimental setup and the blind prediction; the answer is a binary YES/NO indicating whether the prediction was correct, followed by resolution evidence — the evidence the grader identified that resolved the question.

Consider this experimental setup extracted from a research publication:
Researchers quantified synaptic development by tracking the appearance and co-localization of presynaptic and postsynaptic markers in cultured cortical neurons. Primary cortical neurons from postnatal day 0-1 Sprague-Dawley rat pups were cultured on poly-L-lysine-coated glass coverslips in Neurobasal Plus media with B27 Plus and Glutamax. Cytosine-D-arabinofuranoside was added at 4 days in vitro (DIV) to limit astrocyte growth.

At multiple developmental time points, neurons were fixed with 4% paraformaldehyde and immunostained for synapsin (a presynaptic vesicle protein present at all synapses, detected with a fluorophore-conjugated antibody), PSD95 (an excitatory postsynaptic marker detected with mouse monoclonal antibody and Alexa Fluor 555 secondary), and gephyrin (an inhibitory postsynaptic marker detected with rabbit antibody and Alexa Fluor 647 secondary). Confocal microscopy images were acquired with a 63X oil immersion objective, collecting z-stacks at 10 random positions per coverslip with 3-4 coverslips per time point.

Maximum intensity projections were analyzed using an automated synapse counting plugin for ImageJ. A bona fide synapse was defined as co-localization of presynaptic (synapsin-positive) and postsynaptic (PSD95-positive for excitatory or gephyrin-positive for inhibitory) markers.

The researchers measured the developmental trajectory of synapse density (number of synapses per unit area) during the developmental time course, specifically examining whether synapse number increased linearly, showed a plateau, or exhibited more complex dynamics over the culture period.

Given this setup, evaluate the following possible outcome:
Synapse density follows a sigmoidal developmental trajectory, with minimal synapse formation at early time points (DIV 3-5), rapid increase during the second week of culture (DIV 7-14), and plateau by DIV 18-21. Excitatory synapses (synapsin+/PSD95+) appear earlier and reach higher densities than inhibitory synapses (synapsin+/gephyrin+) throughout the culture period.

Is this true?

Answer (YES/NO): NO